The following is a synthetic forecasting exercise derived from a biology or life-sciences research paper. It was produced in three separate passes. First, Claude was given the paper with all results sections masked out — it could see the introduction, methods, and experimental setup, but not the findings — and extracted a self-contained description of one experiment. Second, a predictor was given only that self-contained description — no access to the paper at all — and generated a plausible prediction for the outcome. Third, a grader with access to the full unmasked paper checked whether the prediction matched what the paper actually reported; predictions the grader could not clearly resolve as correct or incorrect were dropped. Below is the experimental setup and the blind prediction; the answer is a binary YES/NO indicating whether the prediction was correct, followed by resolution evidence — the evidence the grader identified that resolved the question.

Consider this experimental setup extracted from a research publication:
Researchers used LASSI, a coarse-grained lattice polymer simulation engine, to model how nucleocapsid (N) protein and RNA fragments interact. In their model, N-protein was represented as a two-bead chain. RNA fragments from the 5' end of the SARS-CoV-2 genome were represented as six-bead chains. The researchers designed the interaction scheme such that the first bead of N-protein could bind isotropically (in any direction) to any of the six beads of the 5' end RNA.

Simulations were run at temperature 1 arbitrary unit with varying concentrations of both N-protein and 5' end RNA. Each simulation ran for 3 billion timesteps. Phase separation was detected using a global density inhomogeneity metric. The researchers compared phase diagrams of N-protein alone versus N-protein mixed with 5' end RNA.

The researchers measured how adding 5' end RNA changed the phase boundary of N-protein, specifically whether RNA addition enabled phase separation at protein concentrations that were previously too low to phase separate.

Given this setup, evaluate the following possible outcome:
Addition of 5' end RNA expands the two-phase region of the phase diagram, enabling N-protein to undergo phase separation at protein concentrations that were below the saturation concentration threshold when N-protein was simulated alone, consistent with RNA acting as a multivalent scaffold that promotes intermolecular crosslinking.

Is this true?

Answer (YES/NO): YES